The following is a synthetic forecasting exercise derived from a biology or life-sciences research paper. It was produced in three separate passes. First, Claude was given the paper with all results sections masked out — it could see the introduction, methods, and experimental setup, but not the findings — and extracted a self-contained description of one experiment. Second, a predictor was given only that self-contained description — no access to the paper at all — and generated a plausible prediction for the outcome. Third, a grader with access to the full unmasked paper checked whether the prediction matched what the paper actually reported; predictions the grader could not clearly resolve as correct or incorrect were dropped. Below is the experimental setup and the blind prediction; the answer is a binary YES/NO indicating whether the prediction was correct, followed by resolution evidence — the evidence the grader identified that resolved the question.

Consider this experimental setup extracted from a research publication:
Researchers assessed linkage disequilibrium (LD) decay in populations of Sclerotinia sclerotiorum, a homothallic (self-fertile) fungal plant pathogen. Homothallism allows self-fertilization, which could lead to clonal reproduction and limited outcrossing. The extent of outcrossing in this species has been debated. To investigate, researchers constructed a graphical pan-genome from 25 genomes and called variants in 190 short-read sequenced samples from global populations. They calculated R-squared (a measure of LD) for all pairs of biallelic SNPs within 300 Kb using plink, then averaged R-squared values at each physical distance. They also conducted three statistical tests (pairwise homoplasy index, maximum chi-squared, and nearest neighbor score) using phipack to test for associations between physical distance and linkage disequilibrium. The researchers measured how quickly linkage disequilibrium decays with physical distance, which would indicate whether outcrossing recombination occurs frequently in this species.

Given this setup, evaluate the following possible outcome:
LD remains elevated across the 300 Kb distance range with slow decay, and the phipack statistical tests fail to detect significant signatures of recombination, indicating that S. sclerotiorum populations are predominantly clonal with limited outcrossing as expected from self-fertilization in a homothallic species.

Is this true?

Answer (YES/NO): NO